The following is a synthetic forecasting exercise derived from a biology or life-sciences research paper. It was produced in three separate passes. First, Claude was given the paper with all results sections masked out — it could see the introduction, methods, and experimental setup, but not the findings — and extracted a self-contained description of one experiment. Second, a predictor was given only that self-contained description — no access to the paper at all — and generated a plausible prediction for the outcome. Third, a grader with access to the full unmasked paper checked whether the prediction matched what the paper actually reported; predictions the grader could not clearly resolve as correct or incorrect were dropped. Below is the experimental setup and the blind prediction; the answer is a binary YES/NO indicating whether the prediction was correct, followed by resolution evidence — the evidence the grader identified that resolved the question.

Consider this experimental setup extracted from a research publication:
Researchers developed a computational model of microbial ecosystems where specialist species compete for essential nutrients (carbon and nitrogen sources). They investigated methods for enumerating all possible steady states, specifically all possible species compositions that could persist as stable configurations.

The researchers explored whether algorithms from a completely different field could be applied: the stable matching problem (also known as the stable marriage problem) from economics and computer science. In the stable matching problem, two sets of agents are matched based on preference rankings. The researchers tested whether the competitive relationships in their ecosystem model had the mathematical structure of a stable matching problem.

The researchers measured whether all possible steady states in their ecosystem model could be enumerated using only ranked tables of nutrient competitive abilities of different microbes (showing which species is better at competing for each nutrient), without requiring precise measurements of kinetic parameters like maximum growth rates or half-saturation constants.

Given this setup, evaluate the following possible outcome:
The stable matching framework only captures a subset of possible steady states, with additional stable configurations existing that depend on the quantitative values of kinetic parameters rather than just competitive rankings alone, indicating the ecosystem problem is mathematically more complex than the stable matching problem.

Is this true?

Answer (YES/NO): NO